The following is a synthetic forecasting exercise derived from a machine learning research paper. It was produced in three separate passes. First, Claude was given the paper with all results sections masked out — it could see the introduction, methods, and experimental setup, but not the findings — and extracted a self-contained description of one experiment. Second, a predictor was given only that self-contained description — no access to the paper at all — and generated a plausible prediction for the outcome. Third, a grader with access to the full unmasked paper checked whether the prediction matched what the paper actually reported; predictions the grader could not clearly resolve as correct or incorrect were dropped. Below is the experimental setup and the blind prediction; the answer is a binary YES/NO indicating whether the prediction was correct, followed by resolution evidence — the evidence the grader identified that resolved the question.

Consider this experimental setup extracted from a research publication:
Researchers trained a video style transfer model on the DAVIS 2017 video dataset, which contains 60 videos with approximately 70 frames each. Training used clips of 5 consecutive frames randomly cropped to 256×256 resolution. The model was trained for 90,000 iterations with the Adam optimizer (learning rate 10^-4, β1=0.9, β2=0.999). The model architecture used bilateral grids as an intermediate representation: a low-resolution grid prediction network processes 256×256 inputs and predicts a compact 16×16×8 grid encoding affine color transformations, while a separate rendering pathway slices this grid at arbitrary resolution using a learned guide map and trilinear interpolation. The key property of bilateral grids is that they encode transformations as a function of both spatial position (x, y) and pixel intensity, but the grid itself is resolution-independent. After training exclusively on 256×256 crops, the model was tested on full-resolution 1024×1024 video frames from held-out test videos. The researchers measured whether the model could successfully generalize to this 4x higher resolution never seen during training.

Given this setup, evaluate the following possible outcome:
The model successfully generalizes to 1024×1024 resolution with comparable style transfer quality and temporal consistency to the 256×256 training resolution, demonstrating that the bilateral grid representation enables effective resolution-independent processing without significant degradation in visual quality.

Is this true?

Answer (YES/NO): YES